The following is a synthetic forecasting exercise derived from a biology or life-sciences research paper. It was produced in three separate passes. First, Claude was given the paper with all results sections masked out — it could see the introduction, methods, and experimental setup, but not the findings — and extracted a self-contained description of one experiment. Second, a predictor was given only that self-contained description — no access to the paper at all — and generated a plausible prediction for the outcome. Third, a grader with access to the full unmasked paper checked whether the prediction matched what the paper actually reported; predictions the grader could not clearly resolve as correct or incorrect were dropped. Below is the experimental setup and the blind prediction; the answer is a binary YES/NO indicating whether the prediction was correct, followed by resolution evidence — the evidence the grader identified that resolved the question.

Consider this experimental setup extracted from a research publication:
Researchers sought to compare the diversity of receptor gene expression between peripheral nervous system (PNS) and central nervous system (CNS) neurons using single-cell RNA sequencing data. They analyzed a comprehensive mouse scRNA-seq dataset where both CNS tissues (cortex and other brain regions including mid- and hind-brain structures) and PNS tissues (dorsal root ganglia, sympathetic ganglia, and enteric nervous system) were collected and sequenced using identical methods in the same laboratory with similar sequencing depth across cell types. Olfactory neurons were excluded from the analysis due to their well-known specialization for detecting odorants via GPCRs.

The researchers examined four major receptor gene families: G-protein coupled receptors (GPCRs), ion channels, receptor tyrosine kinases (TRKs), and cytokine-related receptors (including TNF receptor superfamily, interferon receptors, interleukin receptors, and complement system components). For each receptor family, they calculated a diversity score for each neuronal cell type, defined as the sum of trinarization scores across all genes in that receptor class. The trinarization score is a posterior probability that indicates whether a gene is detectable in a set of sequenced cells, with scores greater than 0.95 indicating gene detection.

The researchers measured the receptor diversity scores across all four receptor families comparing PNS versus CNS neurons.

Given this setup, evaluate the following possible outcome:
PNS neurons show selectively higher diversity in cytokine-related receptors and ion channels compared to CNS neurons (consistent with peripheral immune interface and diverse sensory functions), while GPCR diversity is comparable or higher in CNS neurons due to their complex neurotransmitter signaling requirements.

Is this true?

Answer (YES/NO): NO